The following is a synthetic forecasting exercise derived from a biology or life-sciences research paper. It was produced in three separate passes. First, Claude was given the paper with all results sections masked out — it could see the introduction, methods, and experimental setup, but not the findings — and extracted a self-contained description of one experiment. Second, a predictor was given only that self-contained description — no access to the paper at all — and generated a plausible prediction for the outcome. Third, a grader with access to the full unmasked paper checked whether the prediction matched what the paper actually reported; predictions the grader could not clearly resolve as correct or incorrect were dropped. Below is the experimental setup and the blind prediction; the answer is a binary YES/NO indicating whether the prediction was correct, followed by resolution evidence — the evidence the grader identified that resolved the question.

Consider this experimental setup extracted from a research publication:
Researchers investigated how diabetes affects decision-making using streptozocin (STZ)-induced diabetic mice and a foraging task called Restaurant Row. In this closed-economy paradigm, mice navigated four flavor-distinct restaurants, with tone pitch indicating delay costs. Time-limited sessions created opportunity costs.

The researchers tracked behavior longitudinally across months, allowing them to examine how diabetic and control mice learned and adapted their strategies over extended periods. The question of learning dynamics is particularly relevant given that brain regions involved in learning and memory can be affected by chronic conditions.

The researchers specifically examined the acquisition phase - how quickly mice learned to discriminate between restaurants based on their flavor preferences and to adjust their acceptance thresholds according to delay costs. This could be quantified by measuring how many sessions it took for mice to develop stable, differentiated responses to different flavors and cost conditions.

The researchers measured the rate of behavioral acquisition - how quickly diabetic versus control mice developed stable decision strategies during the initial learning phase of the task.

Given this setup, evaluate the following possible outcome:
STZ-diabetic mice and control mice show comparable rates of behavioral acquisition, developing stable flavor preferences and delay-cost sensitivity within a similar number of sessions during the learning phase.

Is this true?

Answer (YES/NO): YES